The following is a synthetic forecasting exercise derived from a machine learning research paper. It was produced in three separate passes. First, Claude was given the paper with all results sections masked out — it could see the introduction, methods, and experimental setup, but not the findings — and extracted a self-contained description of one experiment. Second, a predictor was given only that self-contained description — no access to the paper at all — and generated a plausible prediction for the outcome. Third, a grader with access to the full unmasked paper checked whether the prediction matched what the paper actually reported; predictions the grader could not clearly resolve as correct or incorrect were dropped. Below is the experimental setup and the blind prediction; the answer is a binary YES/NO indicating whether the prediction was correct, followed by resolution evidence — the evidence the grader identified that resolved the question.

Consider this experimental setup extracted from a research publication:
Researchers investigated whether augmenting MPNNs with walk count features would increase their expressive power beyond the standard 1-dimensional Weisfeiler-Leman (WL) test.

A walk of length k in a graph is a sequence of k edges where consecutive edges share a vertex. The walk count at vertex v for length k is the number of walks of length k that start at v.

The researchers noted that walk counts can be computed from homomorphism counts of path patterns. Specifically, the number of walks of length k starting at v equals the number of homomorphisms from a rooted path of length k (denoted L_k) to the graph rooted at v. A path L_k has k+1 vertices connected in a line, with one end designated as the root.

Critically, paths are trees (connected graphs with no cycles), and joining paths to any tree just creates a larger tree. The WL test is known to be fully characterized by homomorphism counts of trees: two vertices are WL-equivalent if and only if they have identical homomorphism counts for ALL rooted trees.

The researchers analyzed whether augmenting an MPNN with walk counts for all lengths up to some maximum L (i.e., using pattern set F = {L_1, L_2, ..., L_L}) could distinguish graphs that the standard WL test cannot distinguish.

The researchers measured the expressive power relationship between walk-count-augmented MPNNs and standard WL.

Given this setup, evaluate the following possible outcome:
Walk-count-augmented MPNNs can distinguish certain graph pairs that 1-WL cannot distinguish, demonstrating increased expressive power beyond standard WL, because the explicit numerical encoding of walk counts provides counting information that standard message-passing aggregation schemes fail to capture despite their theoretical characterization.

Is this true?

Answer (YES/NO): NO